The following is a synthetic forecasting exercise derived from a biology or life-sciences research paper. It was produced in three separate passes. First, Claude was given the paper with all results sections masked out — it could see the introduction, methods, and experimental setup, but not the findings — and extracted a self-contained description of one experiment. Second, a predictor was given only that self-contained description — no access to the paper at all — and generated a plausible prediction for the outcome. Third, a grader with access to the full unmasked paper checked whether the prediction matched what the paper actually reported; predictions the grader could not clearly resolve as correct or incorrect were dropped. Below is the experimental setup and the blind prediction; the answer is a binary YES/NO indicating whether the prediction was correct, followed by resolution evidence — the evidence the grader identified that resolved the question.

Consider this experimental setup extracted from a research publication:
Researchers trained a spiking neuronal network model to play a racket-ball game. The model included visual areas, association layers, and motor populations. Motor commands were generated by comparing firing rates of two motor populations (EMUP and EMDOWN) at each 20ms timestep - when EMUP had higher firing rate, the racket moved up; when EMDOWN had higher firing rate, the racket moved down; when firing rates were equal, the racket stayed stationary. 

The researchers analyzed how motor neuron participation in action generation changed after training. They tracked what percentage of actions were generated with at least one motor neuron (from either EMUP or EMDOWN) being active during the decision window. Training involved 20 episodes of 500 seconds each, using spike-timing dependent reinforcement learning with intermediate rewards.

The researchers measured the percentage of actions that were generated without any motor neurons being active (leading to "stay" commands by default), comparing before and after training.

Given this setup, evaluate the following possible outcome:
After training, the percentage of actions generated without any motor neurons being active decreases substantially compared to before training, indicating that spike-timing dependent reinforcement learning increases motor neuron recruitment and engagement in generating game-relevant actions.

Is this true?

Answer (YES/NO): YES